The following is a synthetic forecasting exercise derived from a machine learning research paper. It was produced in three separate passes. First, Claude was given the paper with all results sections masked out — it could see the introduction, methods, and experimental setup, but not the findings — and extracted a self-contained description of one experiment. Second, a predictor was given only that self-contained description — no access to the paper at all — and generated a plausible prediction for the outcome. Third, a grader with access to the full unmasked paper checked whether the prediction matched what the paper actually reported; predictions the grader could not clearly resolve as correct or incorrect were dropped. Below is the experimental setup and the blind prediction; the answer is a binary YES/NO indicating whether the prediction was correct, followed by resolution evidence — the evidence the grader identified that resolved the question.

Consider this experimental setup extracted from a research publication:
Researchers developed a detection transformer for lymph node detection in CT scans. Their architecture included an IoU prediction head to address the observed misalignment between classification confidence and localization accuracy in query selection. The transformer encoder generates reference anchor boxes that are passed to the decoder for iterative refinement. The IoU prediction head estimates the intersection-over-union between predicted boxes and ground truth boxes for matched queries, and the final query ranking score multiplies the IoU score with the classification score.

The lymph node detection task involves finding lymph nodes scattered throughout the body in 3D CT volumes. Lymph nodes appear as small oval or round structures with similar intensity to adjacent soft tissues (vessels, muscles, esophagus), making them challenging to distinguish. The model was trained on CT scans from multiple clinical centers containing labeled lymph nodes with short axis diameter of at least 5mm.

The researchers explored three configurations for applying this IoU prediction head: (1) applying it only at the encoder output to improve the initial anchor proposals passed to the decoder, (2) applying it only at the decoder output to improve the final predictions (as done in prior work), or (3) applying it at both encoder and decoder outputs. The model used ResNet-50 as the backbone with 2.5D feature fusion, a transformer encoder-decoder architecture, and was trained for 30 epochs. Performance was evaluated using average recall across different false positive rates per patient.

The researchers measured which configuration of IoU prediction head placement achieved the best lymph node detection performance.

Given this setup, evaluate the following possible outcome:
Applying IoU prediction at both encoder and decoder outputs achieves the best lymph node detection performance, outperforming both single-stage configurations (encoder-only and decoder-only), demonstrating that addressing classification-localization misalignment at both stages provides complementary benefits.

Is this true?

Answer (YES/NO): YES